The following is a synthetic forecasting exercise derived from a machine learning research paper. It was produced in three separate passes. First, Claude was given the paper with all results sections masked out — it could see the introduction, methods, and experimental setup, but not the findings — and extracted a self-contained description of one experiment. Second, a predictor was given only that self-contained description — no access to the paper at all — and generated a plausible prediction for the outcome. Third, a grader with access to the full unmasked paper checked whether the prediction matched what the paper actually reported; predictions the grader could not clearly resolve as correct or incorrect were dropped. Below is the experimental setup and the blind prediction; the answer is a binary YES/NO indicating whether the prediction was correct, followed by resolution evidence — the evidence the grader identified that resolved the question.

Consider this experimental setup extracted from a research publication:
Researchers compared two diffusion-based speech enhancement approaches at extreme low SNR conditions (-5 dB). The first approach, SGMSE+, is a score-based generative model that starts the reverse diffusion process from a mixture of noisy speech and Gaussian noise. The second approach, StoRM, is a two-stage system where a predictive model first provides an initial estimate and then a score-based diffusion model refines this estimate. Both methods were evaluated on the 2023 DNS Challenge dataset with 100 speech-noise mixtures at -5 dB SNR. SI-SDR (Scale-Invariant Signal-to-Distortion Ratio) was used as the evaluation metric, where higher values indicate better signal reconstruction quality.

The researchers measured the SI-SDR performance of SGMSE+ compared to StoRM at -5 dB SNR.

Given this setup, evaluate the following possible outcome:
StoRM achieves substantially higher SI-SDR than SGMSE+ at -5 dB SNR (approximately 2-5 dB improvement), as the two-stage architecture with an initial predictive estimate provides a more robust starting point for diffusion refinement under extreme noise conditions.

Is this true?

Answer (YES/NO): YES